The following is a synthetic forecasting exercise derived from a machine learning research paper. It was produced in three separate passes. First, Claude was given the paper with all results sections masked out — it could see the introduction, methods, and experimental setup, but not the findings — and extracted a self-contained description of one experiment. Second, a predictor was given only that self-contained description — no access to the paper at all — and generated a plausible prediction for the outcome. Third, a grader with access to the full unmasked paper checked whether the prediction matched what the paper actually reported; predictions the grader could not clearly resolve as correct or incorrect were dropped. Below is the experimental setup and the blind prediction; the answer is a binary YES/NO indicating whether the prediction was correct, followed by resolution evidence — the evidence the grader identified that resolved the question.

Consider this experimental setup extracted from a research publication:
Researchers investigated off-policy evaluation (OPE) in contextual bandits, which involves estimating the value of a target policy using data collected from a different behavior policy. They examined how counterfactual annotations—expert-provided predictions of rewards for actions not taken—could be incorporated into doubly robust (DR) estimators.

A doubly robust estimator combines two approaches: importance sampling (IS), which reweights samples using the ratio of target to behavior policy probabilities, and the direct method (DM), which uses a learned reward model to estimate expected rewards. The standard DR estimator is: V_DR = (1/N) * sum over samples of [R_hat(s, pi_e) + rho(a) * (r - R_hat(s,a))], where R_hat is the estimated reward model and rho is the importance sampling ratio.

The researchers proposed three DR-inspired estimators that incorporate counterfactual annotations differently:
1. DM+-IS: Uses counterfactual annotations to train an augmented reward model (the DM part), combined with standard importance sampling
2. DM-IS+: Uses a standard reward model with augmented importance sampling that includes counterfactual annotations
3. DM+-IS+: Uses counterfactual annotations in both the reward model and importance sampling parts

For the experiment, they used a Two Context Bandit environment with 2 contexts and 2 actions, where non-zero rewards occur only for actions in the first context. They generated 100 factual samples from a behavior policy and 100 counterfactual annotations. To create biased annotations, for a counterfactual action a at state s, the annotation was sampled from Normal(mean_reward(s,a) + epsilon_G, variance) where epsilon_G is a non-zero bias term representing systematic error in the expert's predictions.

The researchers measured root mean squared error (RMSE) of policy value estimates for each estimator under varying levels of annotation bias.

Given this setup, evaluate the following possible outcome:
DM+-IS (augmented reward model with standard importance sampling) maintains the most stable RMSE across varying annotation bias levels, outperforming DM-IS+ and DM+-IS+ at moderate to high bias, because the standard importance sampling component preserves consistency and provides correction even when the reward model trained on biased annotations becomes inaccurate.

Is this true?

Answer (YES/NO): YES